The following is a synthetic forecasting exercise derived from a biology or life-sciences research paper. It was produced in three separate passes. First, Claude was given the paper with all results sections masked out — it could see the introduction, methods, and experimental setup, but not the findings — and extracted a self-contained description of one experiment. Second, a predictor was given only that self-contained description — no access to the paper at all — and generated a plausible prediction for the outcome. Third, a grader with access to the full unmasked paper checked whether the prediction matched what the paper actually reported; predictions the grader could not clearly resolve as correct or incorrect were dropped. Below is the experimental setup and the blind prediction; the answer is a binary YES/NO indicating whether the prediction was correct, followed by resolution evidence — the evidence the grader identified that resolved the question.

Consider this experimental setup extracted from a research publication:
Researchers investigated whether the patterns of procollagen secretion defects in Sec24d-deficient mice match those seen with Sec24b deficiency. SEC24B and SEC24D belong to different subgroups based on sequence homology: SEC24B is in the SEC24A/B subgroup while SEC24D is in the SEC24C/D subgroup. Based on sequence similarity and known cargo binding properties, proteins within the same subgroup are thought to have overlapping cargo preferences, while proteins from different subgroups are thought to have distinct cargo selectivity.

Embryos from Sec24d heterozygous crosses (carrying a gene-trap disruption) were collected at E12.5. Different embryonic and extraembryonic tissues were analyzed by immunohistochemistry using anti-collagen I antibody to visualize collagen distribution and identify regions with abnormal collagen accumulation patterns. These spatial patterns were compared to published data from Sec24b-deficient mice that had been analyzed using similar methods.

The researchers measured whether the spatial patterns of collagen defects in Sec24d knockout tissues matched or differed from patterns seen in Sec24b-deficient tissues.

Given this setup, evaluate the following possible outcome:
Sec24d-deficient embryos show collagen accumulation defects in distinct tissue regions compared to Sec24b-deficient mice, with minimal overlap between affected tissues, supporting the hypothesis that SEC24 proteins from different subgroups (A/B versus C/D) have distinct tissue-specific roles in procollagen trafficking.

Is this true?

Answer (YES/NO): NO